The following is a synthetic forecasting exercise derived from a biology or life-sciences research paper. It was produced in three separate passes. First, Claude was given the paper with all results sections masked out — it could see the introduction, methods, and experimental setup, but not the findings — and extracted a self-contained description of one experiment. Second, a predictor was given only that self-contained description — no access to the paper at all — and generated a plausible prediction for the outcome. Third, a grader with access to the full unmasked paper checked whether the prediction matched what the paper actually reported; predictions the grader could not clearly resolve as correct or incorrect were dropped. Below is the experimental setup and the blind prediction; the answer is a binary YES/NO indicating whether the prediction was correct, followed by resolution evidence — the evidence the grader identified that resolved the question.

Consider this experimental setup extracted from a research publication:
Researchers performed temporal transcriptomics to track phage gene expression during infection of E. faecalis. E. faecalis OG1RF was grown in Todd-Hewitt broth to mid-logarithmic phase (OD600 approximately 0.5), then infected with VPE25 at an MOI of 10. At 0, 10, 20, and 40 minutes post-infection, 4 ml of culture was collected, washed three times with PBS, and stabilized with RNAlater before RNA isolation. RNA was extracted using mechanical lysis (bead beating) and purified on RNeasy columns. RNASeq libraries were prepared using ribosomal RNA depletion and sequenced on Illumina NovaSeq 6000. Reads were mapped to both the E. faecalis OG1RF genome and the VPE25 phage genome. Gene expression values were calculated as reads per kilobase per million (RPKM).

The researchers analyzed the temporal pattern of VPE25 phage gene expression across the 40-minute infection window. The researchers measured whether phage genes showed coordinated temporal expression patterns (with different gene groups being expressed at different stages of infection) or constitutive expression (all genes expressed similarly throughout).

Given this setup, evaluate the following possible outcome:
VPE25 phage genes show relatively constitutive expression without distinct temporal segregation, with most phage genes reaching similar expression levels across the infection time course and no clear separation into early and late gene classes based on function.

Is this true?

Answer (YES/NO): NO